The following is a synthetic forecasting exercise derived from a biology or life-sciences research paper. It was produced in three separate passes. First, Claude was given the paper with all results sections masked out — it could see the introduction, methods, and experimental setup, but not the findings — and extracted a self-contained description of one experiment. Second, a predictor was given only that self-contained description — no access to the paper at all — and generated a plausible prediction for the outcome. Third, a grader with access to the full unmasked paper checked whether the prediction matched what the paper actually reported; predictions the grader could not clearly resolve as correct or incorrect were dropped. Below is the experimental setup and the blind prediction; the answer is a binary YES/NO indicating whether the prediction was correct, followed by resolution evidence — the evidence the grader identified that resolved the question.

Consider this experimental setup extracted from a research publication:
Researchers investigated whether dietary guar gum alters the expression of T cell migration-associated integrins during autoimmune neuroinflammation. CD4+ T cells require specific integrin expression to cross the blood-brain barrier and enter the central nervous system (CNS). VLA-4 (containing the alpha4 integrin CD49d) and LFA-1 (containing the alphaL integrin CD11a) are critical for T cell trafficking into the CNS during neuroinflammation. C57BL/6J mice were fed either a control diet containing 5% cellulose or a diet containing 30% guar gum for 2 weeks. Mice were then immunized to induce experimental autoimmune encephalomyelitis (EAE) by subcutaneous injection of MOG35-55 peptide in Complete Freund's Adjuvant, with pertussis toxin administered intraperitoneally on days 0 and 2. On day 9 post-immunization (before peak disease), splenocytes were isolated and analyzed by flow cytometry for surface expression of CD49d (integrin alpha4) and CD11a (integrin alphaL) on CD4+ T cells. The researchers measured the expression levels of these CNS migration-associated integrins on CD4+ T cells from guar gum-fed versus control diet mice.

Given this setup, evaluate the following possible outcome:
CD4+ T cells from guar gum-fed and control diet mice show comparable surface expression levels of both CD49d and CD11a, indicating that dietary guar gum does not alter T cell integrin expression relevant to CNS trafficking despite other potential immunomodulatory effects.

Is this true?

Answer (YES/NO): NO